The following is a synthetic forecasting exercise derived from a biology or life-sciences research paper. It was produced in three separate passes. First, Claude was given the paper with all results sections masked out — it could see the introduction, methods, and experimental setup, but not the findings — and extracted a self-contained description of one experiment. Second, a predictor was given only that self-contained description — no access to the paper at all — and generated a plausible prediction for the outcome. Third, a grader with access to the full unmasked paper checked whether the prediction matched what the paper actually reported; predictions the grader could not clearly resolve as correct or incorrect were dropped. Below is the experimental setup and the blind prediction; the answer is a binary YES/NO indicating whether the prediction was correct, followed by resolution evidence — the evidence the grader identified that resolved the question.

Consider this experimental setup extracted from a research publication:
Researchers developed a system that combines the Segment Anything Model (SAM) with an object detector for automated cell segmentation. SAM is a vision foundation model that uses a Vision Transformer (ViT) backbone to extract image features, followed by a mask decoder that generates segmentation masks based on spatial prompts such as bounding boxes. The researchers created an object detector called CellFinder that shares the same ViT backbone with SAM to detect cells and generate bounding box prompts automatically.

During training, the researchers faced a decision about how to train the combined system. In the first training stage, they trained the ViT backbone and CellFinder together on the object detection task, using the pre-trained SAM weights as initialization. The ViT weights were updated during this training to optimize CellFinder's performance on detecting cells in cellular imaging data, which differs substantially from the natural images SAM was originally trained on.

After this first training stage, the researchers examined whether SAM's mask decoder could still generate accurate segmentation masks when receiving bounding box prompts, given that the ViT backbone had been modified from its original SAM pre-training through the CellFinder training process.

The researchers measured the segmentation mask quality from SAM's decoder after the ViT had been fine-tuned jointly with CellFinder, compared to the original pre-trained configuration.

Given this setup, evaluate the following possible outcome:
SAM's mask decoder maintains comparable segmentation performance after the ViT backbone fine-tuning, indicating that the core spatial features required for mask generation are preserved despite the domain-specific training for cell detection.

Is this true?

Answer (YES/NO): NO